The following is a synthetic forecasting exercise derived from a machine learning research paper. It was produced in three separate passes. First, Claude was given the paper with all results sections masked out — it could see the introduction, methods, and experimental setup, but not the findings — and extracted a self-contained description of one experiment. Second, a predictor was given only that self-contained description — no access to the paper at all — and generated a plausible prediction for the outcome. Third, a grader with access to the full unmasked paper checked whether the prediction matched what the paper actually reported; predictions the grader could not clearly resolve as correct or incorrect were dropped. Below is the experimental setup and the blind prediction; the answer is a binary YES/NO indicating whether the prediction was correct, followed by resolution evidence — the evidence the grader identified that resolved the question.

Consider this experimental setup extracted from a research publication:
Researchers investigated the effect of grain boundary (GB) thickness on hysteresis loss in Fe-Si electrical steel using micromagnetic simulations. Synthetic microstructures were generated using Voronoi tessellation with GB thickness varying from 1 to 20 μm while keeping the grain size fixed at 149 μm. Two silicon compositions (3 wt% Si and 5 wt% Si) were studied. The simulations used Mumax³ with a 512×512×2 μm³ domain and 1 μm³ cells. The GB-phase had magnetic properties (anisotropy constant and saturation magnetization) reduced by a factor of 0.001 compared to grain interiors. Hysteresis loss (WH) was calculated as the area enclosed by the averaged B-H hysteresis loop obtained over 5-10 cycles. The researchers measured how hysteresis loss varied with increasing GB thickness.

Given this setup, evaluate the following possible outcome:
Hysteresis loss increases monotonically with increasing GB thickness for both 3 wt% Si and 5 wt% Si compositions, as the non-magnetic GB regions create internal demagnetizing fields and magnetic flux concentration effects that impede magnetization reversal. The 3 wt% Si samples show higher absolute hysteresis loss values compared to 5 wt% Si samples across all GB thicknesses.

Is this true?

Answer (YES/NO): NO